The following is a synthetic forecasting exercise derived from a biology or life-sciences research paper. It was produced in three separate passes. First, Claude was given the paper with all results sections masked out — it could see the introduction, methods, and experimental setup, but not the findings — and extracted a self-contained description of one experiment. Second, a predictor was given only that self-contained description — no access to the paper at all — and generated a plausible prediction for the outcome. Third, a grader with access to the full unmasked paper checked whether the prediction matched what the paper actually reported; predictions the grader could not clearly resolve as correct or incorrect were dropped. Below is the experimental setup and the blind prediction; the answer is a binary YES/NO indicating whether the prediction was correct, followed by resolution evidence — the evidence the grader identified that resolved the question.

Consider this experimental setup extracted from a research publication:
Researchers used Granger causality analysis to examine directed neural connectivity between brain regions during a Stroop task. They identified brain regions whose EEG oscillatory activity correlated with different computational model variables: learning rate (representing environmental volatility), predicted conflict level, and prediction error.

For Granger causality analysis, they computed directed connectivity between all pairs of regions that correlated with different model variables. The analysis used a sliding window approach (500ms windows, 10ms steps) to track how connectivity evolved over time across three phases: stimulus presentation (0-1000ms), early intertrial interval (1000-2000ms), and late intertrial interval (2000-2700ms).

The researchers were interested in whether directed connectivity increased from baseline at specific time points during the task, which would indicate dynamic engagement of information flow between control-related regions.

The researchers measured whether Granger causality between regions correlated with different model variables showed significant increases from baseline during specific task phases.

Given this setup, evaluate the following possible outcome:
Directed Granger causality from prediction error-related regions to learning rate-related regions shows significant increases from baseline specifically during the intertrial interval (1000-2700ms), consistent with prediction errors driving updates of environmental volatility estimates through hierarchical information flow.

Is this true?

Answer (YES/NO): NO